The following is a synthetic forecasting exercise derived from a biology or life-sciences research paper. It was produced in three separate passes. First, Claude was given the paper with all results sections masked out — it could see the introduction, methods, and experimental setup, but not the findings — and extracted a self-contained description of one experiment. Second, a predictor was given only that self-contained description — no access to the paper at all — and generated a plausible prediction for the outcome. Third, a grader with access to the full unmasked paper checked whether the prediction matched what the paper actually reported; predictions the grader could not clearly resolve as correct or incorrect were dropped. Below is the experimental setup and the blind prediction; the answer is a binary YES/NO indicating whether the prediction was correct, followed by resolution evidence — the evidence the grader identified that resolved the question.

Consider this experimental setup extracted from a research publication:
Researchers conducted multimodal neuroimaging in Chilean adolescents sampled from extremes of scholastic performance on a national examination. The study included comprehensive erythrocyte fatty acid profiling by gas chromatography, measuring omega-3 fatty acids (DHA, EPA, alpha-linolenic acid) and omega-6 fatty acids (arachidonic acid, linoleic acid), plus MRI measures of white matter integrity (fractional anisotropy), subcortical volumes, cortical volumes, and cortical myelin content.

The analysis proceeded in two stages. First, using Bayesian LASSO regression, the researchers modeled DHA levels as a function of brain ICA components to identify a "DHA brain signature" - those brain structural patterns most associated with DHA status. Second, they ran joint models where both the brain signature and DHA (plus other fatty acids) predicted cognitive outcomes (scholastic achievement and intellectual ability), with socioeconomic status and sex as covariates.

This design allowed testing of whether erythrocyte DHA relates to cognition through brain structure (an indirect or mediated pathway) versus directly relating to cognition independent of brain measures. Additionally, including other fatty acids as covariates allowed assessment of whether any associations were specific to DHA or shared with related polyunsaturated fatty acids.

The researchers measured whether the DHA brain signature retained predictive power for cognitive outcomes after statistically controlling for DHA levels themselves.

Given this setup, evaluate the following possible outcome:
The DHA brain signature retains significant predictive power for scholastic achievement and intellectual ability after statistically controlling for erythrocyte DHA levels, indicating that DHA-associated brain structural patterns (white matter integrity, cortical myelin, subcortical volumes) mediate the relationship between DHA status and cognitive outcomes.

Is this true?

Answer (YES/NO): YES